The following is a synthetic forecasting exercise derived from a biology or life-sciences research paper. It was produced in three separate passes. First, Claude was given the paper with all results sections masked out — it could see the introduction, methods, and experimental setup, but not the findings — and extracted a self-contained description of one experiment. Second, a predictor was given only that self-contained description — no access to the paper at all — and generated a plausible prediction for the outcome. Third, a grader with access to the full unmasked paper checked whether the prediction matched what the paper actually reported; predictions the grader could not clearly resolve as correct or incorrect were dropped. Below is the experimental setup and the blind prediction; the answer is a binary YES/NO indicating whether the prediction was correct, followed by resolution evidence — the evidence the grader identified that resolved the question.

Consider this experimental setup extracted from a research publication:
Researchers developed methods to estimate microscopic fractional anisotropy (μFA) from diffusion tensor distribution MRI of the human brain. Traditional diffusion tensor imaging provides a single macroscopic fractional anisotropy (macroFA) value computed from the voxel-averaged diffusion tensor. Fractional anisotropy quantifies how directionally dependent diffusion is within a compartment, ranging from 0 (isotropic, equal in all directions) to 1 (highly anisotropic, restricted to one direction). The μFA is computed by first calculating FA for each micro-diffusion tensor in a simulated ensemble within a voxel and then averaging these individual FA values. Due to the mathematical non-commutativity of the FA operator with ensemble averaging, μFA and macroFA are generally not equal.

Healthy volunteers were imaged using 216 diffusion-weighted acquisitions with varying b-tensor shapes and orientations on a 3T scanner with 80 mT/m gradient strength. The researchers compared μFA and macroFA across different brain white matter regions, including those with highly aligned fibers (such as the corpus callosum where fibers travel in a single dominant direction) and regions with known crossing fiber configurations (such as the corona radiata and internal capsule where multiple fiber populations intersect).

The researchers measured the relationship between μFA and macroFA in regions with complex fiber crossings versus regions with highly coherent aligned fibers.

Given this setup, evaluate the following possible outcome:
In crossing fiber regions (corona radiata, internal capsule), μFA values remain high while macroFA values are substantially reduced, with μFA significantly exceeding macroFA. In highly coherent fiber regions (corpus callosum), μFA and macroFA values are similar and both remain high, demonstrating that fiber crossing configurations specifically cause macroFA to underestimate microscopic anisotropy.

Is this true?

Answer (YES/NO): YES